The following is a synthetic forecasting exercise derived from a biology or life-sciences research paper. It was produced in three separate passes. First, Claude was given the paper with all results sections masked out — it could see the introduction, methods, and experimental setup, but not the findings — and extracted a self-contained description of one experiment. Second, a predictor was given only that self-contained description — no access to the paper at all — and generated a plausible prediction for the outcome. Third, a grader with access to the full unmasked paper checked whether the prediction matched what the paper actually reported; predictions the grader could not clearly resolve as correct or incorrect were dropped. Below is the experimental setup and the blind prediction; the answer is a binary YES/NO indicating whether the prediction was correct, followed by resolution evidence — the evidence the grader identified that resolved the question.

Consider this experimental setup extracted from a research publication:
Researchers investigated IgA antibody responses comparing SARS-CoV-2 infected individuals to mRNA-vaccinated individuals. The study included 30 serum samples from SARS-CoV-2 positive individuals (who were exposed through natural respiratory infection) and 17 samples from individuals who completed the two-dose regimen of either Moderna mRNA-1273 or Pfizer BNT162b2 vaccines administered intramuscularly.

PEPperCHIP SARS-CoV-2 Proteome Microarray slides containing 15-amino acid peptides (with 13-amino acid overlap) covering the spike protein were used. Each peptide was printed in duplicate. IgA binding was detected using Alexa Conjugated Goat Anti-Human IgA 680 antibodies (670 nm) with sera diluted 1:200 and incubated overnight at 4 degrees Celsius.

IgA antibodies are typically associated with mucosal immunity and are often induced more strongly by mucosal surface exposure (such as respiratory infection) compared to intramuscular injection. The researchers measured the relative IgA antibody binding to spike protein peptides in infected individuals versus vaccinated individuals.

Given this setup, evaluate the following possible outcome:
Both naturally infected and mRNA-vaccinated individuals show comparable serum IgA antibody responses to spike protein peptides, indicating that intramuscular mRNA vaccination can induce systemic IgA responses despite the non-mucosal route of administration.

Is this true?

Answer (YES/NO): NO